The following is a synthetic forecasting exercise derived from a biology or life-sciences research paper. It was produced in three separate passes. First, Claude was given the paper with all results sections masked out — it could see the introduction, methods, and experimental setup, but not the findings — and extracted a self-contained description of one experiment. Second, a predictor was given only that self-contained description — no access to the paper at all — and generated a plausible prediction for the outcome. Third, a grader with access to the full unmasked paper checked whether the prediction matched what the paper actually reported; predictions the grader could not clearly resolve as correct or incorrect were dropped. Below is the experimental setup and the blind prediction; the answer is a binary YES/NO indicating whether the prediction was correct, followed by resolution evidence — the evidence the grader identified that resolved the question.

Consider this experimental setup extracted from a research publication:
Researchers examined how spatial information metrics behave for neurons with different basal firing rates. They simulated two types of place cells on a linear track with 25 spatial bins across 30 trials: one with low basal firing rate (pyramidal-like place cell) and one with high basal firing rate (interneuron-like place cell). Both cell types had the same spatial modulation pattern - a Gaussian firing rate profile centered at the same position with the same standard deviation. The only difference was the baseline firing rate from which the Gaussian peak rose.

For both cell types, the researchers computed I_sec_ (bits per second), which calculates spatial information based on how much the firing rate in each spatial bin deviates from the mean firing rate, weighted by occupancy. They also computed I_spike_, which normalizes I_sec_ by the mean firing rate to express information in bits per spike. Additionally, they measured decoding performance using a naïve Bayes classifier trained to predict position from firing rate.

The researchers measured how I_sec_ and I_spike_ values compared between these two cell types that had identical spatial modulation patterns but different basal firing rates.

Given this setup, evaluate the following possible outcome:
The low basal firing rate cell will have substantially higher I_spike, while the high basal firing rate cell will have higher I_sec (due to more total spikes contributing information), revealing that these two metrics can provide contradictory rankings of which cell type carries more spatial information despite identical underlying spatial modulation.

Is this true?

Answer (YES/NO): NO